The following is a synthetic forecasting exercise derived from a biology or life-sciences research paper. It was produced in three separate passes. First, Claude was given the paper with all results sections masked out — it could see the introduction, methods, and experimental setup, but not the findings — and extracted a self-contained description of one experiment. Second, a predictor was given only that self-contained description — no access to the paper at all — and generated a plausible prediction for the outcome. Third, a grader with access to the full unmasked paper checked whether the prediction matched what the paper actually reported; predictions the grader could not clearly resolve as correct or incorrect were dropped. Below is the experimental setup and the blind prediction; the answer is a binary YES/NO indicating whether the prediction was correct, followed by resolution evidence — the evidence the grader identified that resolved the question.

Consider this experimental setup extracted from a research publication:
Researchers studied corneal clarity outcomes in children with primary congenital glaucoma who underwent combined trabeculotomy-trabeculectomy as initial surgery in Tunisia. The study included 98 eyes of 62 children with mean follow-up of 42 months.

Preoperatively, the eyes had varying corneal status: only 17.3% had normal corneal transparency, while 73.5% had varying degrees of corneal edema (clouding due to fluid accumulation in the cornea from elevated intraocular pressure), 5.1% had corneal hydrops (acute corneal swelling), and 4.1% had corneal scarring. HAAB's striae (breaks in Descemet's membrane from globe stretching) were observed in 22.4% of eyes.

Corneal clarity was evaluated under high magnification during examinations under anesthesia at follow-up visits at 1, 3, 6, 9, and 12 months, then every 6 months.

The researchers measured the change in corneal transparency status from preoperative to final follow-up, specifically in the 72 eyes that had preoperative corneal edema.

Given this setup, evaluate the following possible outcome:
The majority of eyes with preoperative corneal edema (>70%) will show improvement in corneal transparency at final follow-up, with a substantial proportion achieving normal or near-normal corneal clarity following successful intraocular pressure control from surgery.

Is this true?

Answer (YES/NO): YES